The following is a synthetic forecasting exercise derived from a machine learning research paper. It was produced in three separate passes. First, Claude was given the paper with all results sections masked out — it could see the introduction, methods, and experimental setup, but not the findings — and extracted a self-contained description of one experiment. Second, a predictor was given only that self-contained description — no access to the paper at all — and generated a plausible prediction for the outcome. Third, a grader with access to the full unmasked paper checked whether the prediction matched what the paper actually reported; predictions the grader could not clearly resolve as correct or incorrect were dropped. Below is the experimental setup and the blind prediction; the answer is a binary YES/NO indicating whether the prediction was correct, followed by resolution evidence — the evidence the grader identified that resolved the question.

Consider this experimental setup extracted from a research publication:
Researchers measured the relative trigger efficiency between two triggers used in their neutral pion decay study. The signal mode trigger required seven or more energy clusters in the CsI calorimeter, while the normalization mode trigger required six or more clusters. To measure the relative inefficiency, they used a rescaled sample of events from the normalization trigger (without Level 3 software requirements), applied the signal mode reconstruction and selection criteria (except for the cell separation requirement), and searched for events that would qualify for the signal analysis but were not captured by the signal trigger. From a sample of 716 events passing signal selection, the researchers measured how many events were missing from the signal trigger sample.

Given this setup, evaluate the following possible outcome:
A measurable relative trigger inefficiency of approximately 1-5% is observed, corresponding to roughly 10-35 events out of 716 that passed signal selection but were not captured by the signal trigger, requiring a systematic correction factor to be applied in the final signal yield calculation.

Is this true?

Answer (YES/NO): NO